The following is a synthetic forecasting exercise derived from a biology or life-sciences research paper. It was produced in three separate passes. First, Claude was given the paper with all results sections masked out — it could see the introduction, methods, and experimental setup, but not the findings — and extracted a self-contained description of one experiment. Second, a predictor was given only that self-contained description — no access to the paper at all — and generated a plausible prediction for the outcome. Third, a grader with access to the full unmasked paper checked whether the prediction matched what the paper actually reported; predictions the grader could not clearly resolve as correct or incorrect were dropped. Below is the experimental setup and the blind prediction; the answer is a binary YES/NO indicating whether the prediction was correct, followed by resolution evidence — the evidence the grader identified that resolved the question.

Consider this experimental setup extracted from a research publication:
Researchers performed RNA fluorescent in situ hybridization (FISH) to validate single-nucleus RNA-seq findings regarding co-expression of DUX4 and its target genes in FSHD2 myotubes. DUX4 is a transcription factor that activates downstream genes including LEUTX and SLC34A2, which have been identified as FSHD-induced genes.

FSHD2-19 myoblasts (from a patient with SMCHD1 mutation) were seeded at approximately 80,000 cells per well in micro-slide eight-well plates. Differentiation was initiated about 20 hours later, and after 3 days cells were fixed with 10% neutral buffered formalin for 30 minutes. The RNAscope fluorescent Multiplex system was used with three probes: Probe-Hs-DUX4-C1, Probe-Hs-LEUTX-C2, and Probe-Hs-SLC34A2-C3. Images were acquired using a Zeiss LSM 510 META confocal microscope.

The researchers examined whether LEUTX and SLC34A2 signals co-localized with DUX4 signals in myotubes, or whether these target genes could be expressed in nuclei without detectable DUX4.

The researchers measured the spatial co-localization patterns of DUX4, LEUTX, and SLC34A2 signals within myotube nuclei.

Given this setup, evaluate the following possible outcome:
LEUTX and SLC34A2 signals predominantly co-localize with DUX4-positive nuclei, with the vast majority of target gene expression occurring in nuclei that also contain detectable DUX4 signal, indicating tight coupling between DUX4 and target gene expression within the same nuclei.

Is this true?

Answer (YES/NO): NO